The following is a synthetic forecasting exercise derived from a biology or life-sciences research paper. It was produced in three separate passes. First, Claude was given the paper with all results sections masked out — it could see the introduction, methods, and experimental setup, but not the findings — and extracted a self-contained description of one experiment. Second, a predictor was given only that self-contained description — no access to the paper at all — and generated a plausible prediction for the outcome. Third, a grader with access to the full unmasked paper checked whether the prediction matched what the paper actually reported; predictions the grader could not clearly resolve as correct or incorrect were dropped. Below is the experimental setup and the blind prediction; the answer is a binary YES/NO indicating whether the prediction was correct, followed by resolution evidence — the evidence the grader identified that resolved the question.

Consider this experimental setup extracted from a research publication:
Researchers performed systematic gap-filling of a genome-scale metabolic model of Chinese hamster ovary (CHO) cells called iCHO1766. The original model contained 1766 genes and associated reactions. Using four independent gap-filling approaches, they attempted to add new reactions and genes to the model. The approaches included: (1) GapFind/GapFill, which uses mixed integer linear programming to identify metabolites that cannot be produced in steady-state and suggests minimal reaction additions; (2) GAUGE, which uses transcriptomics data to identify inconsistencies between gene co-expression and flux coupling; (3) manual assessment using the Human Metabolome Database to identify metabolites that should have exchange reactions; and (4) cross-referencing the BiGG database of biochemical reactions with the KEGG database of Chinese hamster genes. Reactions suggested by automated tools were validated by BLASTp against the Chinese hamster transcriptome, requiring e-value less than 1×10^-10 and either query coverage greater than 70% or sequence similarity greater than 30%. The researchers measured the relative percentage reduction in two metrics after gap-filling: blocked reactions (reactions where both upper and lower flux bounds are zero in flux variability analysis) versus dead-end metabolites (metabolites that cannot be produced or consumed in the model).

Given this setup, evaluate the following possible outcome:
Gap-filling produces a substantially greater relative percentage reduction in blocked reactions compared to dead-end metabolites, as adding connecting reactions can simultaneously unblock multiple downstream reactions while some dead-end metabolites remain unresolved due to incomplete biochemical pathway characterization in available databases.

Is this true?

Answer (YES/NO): NO